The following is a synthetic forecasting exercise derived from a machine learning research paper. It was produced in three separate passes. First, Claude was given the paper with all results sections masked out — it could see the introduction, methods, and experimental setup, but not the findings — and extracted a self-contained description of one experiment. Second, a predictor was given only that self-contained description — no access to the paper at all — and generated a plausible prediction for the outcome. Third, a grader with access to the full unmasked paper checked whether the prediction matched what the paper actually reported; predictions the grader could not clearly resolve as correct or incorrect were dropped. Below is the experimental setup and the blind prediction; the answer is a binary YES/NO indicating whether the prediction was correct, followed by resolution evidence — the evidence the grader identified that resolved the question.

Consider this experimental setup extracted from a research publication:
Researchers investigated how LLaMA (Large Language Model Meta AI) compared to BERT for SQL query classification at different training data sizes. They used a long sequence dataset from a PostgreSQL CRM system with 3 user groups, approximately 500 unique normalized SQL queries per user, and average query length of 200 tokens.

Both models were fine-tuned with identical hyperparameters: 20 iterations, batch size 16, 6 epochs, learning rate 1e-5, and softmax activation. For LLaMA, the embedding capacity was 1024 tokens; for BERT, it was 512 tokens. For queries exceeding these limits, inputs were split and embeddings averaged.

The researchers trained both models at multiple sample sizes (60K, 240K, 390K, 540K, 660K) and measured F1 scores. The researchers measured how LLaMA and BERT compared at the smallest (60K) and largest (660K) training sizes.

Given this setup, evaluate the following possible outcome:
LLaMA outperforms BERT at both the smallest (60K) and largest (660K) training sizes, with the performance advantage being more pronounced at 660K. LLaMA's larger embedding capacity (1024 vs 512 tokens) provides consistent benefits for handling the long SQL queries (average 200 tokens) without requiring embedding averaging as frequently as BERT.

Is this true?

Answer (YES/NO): NO